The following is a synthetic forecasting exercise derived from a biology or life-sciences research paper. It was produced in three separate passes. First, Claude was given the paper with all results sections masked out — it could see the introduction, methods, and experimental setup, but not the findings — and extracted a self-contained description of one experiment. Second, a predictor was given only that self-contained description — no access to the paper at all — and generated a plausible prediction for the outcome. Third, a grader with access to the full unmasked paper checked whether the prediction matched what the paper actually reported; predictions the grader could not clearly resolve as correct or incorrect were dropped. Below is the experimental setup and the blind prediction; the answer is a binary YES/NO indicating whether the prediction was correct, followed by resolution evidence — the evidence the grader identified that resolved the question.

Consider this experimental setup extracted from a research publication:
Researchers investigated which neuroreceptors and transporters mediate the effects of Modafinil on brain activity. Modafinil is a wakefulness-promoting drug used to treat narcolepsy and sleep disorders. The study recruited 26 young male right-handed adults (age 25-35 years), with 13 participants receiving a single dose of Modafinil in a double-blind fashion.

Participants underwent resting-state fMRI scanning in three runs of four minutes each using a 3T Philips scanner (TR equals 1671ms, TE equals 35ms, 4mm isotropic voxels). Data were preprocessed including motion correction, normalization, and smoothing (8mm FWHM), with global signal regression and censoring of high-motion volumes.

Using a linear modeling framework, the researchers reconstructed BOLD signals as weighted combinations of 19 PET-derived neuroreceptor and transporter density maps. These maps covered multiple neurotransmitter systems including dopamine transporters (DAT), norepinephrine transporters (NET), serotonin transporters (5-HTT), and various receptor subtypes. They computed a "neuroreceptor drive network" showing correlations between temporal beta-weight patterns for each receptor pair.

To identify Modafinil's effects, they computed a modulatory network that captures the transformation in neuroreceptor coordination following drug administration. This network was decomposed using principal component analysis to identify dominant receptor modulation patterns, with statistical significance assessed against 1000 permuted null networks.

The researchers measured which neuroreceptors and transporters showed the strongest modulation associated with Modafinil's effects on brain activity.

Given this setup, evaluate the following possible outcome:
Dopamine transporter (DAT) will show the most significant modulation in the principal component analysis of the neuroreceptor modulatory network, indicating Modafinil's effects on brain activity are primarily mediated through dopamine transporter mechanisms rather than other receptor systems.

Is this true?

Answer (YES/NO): NO